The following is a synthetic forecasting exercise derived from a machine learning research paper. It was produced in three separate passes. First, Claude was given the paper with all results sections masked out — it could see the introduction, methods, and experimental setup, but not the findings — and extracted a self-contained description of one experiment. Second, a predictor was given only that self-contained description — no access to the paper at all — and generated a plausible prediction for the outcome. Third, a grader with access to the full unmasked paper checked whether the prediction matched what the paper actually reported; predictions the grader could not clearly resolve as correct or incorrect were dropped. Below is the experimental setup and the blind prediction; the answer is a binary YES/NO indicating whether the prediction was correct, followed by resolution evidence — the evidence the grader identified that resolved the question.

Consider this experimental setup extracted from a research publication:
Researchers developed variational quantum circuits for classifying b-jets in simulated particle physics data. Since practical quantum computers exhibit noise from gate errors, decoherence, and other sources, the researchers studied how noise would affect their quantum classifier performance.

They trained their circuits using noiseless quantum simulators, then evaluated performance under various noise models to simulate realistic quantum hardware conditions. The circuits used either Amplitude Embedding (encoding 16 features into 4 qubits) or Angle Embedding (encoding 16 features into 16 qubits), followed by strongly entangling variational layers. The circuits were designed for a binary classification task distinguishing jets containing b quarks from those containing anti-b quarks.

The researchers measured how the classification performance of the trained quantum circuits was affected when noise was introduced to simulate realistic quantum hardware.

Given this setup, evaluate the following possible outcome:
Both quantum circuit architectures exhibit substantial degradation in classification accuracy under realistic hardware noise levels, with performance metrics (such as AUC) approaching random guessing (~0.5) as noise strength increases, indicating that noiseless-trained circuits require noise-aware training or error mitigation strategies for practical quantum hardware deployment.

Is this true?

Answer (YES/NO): NO